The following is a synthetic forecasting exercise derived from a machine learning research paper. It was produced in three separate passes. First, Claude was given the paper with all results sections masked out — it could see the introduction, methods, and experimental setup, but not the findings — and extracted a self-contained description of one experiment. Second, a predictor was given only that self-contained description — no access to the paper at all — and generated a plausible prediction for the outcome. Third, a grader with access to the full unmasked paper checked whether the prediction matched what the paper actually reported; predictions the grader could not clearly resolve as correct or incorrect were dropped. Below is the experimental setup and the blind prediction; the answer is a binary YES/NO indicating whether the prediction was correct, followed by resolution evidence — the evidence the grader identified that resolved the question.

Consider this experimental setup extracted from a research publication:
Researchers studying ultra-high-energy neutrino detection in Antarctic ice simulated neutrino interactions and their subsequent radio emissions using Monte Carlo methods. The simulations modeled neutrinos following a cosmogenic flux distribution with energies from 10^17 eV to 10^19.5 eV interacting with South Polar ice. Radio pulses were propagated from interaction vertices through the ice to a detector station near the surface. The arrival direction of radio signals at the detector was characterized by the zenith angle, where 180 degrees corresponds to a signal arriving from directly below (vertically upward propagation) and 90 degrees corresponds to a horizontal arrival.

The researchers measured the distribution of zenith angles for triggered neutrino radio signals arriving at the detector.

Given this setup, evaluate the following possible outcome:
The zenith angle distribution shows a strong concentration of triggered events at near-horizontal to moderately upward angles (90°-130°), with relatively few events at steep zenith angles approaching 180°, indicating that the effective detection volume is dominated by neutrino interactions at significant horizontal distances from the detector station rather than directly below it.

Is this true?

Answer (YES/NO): YES